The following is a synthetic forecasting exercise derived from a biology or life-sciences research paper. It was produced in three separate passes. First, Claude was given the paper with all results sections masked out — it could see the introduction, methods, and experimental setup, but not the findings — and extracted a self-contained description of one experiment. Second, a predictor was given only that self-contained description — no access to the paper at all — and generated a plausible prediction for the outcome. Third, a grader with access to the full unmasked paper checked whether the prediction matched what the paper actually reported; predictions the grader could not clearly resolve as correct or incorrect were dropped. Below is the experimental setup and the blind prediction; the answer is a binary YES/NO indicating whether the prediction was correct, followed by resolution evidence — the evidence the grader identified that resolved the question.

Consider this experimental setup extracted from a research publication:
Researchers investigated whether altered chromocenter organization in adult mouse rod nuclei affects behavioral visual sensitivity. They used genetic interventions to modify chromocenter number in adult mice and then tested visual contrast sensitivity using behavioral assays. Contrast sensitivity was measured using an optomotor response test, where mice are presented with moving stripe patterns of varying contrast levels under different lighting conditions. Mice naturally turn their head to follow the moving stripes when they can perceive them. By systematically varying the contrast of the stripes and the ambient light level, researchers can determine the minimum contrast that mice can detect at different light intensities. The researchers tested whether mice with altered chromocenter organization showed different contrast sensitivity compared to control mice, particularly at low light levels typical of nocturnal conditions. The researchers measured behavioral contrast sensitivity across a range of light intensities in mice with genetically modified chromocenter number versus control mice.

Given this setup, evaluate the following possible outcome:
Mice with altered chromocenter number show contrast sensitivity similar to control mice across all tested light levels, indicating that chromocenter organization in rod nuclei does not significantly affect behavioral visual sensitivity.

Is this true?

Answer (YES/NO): NO